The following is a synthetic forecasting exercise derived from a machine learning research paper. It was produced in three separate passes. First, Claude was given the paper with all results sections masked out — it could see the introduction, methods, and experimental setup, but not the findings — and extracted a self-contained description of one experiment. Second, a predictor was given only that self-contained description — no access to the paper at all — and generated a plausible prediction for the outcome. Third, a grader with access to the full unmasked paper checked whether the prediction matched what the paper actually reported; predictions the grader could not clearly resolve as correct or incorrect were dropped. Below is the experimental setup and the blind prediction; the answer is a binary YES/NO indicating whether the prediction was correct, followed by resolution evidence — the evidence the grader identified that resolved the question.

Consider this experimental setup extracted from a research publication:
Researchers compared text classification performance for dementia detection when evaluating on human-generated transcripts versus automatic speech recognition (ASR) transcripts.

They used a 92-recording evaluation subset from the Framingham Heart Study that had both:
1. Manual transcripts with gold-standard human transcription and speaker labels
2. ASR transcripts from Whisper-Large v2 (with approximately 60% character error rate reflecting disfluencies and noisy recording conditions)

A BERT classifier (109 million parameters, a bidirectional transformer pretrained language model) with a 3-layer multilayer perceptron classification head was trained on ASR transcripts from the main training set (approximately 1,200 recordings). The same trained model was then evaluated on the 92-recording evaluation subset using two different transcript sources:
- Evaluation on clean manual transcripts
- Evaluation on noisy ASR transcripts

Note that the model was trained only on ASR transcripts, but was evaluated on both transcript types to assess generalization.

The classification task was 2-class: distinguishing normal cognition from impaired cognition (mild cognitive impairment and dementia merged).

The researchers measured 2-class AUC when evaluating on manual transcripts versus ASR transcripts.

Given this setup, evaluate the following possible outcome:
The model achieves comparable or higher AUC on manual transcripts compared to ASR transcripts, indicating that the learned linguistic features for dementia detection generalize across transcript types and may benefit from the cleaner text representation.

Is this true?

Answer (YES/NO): YES